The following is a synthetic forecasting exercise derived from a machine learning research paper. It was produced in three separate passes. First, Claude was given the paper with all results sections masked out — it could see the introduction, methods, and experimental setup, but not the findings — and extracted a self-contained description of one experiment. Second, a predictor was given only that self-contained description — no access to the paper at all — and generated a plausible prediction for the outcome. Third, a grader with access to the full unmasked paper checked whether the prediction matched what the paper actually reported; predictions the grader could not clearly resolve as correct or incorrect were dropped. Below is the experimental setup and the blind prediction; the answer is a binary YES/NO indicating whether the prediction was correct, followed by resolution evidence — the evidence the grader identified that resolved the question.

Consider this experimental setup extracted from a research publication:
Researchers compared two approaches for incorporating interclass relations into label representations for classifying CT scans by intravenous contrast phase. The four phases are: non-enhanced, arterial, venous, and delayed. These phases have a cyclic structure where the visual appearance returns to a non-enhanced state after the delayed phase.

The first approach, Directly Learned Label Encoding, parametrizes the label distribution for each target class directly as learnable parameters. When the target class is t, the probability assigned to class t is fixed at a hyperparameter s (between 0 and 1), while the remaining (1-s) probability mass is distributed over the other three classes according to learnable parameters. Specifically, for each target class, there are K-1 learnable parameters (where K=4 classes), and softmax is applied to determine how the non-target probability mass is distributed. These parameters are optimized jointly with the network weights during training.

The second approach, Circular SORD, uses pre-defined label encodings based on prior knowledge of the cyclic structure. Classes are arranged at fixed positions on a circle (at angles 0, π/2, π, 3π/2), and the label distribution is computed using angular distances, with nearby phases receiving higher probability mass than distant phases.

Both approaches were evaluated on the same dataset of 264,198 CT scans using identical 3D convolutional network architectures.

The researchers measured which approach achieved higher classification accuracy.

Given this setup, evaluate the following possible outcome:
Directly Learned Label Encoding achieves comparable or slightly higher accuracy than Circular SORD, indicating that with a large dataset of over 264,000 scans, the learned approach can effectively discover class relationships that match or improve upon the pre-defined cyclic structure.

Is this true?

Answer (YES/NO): NO